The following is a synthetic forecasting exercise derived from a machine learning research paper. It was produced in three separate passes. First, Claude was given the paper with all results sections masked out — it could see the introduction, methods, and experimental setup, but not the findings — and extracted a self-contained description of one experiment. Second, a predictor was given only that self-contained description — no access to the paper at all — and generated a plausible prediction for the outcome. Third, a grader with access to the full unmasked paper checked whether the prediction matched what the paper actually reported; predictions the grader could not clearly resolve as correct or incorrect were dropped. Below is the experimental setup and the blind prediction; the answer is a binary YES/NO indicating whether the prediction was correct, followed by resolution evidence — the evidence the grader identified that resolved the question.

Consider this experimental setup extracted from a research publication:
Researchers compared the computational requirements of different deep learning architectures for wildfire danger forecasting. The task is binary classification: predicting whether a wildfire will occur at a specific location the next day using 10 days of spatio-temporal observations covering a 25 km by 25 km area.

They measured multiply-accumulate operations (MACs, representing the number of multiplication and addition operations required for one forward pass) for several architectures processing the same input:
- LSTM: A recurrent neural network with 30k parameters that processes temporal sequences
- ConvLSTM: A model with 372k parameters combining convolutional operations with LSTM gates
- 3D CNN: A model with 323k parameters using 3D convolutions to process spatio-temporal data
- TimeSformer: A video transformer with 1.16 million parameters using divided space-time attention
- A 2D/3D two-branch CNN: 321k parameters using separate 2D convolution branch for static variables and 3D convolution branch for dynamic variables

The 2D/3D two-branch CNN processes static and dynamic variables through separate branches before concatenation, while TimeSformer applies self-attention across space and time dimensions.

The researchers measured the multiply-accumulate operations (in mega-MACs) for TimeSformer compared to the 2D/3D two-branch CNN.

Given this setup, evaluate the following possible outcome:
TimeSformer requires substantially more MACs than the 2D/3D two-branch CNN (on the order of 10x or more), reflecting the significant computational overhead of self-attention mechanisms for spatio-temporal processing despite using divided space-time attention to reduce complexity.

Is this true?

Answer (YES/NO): NO